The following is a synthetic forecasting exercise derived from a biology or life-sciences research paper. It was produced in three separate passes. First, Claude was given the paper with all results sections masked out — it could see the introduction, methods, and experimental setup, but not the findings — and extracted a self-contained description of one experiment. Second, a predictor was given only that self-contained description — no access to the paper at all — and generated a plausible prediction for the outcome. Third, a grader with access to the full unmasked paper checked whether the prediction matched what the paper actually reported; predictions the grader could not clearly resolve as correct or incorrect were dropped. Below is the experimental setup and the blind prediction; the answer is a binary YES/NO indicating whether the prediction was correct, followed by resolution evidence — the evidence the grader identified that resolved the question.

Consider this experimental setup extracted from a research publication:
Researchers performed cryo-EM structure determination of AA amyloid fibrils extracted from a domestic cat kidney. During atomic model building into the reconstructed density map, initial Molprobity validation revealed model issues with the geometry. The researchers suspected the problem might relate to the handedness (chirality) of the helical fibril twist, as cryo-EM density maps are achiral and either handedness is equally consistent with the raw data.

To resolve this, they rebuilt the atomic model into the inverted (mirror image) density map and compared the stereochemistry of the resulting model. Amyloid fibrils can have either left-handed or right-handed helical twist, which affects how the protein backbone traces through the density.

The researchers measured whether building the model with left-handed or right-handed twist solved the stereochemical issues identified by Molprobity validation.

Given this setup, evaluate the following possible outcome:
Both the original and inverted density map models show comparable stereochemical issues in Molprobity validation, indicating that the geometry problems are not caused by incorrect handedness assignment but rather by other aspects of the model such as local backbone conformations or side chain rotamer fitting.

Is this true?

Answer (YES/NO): NO